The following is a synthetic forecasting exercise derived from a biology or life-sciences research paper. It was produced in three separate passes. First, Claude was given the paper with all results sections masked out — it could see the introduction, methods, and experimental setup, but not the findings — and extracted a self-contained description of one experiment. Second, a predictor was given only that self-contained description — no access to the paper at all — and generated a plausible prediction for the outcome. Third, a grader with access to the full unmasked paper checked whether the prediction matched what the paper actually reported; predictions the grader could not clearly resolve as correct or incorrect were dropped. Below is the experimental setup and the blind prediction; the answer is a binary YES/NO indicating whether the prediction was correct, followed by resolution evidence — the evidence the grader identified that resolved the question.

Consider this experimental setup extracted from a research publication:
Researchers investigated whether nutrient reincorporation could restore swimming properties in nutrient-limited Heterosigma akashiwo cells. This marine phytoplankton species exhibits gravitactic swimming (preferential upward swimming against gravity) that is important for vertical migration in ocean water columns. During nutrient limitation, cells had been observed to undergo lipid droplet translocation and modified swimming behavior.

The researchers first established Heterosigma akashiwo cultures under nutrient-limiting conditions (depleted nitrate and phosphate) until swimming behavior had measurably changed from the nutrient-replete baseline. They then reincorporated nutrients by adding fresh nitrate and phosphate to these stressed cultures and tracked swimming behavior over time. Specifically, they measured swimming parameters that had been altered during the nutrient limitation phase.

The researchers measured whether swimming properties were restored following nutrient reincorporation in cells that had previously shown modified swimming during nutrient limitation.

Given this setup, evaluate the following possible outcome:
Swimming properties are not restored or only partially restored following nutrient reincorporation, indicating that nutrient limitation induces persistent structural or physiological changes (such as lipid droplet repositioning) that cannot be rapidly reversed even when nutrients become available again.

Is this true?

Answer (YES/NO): NO